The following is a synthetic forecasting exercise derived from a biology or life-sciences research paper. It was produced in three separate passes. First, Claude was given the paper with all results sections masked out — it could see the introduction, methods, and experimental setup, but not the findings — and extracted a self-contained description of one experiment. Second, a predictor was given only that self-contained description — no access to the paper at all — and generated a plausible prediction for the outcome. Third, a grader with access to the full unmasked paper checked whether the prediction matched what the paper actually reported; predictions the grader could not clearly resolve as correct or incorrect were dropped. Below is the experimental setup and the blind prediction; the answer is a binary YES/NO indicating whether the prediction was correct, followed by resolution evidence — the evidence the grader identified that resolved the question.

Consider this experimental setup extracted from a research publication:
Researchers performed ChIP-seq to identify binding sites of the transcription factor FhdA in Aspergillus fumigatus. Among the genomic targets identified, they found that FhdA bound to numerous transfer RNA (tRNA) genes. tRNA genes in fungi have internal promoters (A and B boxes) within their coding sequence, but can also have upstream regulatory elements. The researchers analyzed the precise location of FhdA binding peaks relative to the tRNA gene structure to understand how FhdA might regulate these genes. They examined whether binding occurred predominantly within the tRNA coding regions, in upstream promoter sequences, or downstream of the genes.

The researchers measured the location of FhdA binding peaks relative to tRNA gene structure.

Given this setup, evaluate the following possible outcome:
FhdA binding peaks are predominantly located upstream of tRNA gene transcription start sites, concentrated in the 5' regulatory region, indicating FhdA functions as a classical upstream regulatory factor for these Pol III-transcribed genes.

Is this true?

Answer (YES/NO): NO